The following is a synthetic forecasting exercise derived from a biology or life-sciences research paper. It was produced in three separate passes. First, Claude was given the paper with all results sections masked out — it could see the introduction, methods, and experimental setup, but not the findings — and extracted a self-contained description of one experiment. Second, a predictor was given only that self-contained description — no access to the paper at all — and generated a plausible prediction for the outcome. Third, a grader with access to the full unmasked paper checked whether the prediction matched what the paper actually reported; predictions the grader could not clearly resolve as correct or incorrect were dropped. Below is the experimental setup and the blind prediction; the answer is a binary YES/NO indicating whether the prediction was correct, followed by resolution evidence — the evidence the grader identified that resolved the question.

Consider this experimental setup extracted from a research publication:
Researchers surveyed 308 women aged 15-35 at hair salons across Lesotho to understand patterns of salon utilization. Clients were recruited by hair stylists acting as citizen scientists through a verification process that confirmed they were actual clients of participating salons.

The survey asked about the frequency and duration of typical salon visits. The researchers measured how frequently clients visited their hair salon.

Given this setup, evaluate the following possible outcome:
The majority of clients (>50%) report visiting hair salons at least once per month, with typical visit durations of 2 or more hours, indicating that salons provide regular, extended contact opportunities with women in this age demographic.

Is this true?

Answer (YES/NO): NO